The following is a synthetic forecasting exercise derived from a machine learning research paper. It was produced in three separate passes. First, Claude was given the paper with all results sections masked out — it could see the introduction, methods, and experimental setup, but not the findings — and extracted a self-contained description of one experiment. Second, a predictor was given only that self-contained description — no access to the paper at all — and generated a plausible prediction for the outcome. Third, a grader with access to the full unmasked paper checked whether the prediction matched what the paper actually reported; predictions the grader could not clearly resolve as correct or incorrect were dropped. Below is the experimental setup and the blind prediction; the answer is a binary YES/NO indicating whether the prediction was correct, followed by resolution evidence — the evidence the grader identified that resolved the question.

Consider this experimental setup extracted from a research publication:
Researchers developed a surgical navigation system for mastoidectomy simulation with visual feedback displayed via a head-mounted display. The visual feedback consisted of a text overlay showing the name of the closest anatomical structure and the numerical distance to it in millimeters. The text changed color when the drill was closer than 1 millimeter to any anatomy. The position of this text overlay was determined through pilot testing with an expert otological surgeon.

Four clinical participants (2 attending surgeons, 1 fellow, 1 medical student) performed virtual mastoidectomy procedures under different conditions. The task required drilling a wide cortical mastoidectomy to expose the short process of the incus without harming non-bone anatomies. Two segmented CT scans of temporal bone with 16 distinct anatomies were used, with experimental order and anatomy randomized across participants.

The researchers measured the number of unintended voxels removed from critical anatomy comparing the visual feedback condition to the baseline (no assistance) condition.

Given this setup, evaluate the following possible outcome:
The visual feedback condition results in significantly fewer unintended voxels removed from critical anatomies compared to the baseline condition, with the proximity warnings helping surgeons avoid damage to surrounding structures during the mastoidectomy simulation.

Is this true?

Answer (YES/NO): NO